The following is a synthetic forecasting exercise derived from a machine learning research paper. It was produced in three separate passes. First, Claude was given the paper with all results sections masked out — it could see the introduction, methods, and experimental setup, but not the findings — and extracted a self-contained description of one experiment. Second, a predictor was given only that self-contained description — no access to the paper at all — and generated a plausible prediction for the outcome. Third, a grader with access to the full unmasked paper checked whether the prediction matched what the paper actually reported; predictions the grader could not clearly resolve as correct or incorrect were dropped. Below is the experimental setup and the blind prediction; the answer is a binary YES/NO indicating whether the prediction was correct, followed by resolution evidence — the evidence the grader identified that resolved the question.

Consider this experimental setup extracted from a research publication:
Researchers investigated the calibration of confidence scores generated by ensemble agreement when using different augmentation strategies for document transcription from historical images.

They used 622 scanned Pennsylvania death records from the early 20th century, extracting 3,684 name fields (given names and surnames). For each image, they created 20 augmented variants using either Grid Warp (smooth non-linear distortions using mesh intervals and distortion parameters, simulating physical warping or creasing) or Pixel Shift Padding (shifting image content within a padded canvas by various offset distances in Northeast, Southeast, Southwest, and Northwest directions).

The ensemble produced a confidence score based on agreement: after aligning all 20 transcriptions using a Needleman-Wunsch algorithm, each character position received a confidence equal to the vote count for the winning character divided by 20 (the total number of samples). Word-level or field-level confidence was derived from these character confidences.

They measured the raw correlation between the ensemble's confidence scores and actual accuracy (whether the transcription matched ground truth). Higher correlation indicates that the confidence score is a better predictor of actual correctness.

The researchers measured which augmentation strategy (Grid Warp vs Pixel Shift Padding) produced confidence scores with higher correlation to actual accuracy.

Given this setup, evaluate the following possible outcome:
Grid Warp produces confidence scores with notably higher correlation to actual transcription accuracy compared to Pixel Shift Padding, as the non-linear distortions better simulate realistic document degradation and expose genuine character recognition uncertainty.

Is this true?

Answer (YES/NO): YES